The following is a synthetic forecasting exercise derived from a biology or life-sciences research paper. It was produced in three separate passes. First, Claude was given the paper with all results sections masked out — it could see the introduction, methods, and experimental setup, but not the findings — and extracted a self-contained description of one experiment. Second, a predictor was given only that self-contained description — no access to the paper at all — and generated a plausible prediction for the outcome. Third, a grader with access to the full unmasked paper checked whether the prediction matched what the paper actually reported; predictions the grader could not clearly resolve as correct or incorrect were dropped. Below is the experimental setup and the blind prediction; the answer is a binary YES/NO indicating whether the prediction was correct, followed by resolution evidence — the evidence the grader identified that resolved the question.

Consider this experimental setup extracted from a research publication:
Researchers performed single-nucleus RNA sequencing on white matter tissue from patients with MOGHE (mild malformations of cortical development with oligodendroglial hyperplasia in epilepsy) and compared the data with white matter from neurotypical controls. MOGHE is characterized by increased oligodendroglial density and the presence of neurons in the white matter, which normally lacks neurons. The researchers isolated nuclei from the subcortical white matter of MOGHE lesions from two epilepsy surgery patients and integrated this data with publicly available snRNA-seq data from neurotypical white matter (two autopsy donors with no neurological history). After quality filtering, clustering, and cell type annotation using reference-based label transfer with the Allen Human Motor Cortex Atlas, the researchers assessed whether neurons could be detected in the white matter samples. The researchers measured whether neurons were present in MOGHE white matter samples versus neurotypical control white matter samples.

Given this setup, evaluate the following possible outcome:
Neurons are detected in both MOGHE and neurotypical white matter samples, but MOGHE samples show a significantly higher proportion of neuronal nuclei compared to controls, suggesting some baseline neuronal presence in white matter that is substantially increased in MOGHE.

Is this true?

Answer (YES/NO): NO